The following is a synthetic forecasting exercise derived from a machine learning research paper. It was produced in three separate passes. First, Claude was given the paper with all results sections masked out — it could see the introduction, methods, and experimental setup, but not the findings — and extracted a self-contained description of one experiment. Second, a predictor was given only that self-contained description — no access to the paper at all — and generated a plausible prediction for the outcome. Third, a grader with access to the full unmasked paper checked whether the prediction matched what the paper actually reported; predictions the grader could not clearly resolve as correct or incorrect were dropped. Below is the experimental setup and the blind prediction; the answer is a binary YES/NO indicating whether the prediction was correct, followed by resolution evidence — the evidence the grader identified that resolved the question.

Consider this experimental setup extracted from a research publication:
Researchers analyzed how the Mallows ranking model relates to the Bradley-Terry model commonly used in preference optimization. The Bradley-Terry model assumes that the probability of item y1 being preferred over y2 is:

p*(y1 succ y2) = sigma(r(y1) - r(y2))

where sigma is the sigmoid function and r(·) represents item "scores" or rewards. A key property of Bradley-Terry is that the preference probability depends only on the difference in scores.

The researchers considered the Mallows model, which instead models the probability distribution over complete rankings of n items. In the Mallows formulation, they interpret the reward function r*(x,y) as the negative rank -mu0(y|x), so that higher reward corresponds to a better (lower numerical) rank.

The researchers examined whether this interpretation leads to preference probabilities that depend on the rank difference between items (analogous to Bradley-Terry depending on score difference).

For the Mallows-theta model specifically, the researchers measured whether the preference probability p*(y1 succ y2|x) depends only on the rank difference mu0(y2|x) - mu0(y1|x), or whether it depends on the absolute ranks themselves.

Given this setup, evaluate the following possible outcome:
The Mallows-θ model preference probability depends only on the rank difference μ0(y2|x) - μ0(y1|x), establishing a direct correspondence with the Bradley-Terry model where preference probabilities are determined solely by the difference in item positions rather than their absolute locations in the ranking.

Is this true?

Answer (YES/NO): YES